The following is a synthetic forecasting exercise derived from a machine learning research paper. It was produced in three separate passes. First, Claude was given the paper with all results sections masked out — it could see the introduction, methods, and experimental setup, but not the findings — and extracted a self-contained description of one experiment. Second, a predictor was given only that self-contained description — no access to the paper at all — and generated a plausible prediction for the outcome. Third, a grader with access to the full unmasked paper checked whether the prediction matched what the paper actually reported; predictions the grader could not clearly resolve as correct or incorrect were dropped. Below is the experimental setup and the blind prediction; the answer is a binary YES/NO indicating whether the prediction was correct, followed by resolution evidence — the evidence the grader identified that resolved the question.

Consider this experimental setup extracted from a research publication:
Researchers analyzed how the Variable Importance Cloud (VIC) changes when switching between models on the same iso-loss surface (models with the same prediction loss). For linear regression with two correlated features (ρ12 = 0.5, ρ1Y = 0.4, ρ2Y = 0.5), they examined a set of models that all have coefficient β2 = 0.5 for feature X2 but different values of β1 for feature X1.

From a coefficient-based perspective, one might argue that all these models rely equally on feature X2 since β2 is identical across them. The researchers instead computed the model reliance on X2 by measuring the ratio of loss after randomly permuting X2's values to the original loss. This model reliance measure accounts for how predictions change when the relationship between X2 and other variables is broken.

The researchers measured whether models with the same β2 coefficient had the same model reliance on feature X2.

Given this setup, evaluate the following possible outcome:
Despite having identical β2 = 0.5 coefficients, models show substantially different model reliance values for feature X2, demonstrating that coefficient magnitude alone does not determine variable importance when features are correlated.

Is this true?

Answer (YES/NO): YES